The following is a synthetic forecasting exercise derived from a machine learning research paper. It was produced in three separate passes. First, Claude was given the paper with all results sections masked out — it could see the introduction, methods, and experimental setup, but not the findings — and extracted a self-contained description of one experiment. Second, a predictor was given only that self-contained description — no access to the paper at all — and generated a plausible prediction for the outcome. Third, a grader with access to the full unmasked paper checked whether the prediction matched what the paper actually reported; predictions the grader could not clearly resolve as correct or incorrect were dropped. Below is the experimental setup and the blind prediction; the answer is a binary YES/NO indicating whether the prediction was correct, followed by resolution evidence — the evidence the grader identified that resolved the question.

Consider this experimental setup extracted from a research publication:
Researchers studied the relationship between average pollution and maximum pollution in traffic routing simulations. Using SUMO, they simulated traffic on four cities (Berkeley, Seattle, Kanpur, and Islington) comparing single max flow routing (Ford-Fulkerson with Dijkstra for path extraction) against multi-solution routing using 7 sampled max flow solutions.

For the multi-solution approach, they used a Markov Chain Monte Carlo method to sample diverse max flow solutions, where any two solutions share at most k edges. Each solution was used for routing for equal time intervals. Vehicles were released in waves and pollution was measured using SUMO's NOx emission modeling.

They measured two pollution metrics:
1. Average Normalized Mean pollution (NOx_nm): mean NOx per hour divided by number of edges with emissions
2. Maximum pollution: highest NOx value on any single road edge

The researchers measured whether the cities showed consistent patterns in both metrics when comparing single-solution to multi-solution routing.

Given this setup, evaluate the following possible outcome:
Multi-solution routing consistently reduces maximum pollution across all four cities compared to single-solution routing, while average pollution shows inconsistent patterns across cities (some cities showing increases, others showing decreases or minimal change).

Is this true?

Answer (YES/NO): NO